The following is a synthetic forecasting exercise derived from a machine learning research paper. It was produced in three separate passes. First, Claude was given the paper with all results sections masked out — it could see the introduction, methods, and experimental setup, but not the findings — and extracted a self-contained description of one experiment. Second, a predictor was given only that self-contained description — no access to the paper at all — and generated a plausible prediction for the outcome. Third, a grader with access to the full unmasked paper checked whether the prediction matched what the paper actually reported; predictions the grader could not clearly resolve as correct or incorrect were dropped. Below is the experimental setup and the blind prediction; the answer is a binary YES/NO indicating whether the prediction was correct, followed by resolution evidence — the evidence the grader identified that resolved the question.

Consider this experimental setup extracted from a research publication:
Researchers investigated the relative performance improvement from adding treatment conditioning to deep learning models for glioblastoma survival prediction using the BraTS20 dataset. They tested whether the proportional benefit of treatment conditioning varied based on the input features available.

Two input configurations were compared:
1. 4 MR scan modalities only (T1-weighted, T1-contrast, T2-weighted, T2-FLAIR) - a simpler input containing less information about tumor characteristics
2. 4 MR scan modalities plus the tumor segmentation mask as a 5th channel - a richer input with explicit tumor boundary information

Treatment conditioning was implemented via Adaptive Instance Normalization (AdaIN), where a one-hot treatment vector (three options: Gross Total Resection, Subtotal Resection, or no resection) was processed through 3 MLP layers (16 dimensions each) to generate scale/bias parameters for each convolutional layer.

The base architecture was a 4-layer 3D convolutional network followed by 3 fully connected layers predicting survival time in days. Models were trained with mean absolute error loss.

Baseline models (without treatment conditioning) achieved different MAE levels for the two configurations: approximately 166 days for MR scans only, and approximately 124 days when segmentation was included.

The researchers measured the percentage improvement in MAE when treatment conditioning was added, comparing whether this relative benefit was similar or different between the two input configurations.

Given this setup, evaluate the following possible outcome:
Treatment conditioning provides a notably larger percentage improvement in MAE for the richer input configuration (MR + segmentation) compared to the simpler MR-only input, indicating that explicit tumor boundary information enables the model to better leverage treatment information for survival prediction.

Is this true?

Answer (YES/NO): NO